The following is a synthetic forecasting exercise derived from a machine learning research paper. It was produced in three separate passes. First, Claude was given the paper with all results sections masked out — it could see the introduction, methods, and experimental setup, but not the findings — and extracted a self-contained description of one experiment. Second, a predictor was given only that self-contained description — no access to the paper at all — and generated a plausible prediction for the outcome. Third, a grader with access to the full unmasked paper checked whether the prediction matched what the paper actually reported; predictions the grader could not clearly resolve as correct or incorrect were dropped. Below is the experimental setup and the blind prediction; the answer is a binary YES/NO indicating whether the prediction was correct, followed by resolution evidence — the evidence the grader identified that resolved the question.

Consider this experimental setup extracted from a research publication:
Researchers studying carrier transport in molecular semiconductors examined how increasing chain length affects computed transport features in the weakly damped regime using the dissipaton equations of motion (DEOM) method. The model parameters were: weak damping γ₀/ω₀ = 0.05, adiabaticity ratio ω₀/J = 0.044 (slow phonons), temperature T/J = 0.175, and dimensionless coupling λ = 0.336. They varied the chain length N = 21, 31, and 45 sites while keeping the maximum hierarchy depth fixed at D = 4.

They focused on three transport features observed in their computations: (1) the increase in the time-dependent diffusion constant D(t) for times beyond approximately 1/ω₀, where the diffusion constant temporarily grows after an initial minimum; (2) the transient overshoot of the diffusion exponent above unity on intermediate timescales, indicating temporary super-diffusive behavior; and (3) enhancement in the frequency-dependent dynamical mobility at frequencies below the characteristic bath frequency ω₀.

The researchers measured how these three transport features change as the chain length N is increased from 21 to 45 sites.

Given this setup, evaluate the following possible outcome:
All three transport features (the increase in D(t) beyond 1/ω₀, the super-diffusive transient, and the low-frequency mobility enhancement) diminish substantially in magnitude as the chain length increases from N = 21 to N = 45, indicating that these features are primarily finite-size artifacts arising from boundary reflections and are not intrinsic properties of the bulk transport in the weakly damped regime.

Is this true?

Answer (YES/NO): NO